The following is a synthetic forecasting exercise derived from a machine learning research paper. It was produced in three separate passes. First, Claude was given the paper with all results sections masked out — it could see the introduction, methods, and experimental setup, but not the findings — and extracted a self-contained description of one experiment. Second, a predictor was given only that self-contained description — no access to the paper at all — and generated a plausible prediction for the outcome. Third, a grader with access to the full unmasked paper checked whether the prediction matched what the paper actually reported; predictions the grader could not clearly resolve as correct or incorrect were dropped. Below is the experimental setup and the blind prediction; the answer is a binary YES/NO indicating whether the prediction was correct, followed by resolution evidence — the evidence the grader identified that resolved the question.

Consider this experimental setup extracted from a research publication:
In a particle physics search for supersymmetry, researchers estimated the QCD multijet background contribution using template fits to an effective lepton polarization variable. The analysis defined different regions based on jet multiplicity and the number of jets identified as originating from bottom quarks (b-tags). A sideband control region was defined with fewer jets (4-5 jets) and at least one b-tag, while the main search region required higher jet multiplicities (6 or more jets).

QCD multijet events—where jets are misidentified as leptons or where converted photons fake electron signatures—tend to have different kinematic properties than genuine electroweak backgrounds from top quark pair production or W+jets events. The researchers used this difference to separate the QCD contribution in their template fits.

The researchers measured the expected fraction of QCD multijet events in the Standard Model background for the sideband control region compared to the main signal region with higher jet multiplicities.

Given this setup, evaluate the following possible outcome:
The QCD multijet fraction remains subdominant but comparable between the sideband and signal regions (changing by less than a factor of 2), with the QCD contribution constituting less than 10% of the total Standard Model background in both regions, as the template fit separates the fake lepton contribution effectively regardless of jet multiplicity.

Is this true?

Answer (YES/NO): NO